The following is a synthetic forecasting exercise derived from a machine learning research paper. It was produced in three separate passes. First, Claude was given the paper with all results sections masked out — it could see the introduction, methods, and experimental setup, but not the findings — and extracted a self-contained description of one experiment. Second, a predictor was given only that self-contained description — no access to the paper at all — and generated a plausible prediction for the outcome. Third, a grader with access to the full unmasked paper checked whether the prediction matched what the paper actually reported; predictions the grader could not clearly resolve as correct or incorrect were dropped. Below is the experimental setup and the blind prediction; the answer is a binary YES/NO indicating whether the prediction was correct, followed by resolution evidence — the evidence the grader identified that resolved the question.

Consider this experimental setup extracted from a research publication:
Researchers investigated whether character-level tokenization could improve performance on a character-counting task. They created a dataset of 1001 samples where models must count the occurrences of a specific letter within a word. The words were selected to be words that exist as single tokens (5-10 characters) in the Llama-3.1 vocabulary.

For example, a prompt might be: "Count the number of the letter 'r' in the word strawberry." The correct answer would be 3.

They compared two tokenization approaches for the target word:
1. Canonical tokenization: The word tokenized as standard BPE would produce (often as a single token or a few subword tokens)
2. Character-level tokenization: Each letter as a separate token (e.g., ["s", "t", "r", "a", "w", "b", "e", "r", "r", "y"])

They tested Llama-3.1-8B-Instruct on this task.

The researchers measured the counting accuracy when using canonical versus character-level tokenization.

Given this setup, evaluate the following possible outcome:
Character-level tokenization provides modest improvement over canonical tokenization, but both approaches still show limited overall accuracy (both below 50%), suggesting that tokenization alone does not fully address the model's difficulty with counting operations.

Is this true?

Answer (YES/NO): NO